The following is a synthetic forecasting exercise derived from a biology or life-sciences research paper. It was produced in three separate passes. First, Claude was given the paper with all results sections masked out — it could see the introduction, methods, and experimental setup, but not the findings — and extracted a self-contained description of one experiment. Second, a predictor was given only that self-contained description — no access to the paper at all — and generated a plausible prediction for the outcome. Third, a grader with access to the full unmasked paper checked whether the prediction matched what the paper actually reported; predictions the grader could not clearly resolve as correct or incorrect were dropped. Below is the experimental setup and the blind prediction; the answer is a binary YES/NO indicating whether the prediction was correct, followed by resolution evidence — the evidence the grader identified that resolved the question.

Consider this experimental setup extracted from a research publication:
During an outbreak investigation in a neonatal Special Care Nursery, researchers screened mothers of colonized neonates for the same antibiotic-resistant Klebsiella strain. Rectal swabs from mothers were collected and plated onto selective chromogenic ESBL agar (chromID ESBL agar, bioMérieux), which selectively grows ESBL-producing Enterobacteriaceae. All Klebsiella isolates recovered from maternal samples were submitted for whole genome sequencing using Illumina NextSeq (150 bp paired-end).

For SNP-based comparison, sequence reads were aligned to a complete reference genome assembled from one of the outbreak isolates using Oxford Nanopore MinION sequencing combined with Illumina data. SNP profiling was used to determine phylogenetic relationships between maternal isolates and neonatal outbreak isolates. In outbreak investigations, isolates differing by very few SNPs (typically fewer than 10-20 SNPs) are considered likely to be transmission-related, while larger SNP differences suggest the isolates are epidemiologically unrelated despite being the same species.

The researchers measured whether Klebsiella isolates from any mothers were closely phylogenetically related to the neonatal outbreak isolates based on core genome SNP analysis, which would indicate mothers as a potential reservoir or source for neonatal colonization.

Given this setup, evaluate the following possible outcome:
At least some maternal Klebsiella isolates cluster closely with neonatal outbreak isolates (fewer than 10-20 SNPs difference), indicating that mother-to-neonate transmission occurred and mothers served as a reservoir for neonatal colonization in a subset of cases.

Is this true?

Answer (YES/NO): NO